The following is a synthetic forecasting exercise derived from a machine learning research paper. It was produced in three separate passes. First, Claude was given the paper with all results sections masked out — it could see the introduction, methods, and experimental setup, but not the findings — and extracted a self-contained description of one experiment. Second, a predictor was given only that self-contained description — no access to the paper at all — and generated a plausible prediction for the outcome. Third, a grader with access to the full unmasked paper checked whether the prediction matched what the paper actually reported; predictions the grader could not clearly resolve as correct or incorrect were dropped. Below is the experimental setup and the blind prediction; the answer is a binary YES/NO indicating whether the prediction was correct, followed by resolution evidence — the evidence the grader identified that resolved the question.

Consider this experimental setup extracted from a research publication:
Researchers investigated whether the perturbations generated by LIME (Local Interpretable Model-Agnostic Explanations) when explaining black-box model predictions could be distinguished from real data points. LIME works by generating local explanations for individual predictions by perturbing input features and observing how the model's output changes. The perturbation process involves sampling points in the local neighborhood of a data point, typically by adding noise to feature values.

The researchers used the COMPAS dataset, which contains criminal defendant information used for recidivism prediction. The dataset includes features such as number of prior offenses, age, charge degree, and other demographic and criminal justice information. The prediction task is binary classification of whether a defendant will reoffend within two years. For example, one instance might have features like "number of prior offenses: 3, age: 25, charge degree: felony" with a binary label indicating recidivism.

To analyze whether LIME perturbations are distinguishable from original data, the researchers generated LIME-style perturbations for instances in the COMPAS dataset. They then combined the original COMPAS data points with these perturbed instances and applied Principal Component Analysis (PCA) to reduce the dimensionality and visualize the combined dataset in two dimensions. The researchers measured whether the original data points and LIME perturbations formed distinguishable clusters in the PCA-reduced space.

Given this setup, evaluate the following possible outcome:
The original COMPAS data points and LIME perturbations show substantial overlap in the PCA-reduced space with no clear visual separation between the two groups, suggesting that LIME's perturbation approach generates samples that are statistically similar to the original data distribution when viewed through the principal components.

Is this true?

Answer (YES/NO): NO